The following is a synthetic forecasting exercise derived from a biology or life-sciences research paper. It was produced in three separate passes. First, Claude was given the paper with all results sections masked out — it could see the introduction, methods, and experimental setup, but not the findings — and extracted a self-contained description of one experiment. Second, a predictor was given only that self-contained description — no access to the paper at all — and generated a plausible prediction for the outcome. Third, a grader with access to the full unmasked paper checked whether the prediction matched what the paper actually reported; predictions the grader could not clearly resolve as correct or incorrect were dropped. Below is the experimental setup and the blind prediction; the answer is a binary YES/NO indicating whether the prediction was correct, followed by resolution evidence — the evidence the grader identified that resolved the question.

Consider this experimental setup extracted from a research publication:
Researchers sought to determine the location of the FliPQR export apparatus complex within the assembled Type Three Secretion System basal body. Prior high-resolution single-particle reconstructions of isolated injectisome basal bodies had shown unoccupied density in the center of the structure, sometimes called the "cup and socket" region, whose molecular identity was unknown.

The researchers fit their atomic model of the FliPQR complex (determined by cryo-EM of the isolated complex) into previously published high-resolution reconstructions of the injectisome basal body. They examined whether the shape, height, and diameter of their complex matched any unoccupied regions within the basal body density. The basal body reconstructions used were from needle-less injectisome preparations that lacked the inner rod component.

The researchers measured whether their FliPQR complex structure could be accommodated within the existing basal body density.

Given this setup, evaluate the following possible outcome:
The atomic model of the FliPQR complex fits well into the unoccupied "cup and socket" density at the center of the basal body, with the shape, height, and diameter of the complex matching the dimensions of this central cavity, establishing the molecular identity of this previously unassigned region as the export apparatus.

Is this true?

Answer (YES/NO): YES